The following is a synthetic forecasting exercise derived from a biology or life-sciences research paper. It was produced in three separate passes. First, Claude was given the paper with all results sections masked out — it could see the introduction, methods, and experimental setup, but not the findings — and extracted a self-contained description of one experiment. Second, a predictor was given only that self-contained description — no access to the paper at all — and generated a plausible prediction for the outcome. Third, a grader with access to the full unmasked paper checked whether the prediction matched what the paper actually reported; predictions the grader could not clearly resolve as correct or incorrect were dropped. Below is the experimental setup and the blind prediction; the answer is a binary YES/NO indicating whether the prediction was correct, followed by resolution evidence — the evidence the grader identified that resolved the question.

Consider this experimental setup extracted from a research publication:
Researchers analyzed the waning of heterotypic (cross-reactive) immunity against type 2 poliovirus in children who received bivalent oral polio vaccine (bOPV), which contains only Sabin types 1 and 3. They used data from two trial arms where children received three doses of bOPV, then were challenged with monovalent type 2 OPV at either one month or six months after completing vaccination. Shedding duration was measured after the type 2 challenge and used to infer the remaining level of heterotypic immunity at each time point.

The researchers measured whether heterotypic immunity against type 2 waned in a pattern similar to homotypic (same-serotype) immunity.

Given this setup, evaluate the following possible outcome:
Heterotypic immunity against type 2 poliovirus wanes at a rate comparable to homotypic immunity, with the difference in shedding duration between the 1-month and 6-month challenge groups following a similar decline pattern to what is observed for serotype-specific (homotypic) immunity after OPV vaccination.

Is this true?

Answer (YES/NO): YES